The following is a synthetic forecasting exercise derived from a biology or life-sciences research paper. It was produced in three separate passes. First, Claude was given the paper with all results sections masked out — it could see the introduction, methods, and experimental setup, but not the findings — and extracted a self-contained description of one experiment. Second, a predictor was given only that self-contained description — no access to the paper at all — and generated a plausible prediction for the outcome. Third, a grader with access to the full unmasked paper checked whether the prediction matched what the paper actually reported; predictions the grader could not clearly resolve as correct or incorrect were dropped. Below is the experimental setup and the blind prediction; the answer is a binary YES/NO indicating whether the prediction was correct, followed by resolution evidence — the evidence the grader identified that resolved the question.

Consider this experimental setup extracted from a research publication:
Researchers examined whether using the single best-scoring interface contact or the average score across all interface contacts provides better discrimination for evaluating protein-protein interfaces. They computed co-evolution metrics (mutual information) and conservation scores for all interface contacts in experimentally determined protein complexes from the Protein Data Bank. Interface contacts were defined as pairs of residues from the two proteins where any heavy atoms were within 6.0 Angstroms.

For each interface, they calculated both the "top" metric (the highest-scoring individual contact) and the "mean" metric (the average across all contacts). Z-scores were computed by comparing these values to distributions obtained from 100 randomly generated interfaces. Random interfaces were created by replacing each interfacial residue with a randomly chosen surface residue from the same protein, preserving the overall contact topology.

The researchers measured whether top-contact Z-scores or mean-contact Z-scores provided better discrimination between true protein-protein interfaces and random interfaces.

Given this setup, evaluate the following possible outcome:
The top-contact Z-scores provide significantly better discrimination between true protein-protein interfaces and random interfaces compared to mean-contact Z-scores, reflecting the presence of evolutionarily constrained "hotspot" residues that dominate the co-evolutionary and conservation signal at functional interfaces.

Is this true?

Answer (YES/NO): NO